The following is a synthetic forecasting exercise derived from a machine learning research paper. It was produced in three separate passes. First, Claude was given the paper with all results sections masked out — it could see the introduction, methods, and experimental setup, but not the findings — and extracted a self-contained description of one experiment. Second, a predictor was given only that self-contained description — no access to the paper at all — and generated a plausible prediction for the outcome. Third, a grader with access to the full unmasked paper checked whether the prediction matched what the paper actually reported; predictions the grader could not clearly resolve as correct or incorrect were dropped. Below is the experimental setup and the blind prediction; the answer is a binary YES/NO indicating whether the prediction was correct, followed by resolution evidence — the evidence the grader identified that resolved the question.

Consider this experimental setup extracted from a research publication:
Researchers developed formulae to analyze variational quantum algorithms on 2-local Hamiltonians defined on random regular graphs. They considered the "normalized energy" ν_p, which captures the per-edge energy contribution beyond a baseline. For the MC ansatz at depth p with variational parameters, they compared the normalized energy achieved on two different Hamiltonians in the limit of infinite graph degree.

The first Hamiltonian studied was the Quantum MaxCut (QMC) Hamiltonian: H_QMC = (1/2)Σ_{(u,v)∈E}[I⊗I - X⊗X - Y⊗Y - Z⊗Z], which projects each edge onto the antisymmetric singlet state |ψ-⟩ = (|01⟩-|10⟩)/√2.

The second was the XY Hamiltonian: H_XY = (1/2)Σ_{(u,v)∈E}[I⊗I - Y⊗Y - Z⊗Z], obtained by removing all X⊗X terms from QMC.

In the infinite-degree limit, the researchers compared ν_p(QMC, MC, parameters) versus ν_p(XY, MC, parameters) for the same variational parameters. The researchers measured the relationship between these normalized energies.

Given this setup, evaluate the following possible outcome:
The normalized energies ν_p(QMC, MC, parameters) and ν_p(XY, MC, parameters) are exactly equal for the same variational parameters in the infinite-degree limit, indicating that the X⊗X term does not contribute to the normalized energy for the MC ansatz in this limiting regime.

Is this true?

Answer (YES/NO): NO